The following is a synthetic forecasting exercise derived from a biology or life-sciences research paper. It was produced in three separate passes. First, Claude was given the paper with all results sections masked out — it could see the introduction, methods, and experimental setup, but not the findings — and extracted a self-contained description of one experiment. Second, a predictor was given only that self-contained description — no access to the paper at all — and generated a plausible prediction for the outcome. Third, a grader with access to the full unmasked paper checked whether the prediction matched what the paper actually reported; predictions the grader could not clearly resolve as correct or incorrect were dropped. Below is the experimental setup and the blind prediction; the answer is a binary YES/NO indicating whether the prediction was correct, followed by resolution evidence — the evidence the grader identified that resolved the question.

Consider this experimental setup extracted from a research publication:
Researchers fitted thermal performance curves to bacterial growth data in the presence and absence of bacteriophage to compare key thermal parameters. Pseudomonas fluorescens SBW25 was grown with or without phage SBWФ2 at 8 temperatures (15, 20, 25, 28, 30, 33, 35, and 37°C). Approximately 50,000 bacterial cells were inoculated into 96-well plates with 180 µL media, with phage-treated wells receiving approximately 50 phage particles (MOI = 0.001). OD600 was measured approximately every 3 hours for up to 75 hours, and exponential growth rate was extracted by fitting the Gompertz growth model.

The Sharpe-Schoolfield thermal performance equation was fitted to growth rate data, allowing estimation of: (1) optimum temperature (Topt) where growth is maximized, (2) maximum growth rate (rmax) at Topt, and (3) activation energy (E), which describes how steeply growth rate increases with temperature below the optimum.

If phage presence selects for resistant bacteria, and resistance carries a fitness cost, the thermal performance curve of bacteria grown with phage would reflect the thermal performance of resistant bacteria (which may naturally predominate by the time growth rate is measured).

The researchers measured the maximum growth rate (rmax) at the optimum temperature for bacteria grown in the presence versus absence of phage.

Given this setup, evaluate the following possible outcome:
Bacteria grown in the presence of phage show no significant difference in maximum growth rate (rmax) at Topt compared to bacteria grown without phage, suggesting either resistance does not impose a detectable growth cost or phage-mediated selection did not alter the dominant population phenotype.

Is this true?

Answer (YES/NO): NO